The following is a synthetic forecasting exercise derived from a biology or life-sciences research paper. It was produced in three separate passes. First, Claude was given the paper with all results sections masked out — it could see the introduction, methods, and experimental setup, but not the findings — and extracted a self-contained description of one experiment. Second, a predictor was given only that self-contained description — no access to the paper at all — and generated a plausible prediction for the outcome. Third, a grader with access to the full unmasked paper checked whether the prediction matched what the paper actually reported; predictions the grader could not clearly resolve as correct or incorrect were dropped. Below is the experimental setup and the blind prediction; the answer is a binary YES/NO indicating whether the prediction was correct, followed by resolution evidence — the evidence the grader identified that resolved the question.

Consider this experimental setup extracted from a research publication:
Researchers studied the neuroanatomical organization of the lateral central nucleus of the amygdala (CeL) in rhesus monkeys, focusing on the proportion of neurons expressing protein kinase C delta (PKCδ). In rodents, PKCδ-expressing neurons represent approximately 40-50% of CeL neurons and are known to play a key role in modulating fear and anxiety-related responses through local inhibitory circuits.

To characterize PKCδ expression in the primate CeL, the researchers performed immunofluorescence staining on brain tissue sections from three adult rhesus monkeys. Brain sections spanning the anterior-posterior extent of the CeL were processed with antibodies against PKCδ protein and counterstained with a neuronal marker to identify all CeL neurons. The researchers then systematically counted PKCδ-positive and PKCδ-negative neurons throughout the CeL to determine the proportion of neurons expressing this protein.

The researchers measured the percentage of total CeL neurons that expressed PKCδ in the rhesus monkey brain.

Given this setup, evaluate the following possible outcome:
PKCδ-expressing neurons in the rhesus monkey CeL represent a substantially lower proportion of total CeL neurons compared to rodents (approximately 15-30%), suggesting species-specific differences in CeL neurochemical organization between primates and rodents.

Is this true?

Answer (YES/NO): NO